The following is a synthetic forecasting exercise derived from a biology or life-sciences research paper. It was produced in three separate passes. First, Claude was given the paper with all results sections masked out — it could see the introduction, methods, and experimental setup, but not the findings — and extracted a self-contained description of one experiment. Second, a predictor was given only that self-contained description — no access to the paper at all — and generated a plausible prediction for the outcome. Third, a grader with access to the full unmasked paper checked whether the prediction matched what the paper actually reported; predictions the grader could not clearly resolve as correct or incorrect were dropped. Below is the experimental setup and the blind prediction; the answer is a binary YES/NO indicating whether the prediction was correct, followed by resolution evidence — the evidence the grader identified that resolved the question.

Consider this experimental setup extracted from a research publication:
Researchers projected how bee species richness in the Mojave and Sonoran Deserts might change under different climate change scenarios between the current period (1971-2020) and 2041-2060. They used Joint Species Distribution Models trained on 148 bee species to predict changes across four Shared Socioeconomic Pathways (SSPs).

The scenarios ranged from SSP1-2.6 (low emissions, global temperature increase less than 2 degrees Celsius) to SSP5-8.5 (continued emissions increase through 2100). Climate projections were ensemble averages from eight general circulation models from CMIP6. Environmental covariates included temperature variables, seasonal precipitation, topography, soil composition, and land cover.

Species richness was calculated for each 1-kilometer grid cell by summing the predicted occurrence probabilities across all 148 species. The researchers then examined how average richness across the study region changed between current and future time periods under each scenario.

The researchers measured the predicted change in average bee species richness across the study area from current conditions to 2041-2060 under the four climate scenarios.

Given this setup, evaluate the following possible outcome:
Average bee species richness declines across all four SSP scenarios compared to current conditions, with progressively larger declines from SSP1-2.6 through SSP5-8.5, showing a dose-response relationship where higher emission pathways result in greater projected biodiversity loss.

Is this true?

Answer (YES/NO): NO